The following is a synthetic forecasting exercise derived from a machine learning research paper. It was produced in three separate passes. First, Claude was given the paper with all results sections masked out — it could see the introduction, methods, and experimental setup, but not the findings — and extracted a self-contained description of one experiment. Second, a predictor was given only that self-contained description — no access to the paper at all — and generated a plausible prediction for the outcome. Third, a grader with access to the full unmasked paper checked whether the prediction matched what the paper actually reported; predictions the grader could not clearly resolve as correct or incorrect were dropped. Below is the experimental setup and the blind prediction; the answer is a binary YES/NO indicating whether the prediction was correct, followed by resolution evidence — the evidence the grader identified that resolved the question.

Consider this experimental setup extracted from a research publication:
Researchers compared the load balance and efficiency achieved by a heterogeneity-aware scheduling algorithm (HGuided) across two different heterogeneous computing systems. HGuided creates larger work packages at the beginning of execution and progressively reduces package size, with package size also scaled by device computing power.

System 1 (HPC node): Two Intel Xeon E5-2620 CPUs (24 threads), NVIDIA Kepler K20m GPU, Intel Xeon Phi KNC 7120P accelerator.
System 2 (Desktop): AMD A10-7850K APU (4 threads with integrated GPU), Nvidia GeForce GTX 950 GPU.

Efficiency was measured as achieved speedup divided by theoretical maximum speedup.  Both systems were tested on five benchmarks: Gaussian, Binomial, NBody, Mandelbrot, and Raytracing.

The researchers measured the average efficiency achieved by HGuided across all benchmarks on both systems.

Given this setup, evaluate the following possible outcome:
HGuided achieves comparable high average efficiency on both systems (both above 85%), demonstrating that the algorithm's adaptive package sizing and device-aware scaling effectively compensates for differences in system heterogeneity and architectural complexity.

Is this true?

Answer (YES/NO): NO